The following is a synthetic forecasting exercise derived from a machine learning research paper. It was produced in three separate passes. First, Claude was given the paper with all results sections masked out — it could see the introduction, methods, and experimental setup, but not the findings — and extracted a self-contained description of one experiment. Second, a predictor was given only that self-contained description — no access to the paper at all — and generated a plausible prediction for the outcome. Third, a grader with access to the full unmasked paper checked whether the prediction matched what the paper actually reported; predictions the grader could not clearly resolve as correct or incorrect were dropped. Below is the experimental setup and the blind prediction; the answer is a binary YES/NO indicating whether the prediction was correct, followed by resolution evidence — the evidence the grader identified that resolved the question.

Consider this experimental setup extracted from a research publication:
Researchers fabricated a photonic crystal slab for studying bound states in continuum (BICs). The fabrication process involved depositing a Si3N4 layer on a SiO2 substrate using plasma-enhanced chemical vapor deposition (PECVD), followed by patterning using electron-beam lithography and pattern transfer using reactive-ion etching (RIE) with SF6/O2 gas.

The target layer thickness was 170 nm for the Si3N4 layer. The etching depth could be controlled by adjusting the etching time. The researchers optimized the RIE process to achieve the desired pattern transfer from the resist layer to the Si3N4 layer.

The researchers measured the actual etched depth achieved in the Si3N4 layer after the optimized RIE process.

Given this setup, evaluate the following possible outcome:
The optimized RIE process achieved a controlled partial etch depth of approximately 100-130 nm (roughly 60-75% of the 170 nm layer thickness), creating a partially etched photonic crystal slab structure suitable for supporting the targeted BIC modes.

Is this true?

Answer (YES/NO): YES